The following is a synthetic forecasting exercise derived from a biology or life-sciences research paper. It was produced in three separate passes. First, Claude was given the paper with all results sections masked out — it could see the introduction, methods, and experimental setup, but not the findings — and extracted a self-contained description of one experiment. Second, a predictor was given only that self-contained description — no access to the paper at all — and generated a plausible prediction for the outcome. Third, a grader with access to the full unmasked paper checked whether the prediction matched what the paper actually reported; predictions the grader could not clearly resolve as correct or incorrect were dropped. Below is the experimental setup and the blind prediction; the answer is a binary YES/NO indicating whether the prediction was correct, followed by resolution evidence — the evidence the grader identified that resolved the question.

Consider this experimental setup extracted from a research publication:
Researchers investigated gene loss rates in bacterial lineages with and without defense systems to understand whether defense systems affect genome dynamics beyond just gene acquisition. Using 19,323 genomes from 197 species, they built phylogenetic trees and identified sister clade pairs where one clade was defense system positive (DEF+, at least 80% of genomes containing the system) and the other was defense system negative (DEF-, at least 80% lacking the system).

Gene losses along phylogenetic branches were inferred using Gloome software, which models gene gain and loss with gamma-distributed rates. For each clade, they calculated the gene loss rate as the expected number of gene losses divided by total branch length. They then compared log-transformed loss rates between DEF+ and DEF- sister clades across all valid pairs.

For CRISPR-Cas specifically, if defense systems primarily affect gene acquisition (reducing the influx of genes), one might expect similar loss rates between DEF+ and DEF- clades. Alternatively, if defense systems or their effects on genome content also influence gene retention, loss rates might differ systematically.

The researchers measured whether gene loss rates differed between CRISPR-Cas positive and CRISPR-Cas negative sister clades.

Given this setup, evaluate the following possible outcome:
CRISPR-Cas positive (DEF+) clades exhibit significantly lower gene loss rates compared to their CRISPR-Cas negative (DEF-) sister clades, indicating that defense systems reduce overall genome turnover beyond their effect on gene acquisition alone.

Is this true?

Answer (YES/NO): NO